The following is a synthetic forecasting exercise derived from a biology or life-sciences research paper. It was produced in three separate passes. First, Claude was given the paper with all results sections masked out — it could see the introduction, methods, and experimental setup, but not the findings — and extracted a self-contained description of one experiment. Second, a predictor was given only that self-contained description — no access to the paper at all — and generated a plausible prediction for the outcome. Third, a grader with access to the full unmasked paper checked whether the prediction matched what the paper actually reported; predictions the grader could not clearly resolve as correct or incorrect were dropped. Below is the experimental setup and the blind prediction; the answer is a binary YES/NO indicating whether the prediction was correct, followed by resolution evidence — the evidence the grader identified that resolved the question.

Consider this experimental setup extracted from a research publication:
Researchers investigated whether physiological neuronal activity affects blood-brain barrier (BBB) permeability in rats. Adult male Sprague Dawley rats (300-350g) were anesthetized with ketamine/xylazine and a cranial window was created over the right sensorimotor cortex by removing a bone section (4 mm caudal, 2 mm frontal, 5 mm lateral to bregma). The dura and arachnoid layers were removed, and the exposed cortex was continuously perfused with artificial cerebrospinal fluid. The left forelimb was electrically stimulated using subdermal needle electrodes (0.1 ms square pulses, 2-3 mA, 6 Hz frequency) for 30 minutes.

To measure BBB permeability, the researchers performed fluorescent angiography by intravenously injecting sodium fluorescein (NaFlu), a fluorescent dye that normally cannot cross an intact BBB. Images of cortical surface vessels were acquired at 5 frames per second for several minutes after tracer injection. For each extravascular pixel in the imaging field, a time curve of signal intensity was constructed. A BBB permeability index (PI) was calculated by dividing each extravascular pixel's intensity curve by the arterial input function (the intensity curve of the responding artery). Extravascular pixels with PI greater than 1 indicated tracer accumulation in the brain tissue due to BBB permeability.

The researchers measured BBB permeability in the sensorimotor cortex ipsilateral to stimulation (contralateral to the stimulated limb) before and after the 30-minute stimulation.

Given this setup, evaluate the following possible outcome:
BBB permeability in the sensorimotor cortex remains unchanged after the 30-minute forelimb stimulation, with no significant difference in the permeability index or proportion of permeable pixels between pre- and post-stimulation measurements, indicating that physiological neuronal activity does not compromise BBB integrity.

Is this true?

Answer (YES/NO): NO